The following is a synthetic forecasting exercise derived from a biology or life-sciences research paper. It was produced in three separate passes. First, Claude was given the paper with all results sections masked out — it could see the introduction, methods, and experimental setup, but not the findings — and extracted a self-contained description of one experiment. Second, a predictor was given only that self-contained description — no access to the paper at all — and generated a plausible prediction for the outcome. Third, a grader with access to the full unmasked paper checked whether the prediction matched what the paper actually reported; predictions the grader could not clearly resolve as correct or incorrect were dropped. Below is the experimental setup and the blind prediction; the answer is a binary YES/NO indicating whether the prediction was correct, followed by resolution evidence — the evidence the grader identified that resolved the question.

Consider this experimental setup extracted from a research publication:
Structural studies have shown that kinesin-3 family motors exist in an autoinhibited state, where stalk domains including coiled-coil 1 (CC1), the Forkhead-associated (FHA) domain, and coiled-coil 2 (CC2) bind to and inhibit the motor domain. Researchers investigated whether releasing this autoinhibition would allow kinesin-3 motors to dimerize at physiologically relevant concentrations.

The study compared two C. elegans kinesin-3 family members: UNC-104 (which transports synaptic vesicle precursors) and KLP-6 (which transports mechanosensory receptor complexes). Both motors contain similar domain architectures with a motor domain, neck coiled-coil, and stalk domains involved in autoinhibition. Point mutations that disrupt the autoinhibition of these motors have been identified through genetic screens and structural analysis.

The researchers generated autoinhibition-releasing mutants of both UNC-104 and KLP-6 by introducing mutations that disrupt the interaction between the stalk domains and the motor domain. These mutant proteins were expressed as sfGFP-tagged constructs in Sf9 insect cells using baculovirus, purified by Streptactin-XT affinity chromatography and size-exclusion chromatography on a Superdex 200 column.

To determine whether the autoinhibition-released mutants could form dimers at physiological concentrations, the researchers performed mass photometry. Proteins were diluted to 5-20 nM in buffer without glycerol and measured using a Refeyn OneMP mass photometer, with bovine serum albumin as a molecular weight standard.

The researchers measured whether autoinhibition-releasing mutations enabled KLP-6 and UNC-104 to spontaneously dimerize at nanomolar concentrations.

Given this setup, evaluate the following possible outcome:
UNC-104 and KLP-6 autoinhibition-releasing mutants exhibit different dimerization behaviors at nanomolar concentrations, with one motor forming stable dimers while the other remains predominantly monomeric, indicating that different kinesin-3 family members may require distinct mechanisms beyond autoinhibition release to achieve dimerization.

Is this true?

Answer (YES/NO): YES